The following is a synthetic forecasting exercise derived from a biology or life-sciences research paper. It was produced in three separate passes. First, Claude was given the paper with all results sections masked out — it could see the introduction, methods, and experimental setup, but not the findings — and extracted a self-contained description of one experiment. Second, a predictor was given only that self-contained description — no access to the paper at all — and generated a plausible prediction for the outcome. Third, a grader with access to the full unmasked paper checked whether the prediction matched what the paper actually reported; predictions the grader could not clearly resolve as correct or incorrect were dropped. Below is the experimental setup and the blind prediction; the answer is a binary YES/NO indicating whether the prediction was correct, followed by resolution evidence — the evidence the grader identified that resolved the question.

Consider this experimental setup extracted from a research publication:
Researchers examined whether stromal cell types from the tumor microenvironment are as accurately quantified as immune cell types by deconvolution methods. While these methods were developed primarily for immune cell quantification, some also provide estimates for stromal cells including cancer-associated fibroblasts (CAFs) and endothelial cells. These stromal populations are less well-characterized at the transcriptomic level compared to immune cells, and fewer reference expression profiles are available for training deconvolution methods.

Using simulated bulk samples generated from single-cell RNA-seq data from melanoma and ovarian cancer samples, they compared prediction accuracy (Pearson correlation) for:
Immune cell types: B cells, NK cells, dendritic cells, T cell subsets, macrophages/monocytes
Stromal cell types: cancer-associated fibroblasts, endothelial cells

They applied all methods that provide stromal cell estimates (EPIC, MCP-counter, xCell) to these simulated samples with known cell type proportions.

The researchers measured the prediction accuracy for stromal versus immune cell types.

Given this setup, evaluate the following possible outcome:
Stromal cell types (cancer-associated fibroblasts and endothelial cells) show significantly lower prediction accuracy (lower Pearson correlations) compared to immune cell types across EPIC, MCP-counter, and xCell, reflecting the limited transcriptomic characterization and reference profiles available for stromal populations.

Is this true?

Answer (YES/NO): NO